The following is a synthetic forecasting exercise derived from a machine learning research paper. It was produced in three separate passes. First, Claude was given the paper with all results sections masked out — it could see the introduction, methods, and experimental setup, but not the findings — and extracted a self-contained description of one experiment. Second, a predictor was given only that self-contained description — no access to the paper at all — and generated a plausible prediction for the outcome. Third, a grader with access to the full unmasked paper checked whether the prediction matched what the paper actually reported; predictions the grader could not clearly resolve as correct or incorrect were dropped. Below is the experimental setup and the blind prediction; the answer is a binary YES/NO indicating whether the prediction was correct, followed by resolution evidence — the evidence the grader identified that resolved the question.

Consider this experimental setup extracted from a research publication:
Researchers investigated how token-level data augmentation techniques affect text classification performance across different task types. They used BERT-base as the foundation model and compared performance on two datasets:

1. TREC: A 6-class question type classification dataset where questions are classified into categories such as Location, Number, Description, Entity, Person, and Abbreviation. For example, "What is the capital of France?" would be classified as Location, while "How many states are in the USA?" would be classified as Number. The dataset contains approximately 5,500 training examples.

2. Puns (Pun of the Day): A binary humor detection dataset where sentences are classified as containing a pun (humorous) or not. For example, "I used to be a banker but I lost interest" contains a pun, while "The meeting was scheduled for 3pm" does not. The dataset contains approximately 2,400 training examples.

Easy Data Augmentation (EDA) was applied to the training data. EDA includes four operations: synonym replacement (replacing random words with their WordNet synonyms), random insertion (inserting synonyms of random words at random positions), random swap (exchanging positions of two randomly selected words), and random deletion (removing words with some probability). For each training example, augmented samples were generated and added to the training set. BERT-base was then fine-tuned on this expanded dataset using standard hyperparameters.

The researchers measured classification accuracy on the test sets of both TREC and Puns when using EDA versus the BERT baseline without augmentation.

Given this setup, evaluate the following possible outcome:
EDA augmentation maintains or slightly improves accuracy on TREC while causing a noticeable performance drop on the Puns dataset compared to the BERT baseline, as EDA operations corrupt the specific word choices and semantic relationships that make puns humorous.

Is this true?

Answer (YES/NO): YES